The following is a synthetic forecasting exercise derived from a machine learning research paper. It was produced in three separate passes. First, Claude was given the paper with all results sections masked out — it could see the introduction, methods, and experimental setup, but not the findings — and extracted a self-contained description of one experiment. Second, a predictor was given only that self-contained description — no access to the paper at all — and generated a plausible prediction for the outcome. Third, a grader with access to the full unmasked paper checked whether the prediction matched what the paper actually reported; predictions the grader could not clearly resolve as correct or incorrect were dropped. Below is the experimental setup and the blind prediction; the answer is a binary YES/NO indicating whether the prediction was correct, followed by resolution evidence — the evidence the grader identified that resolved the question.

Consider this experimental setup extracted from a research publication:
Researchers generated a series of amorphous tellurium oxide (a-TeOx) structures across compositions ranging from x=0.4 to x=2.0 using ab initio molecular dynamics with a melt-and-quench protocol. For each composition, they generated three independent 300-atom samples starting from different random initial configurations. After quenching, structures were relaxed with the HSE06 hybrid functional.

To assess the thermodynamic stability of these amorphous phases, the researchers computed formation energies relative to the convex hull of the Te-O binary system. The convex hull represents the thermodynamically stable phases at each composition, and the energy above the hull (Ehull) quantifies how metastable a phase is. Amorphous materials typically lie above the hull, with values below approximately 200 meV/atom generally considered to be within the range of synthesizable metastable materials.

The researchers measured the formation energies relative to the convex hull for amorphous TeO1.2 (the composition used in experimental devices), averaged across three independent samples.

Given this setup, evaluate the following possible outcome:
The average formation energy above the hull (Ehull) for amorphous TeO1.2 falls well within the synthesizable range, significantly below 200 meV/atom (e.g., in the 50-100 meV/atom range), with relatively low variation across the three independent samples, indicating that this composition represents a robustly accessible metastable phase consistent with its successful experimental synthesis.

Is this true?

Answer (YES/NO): NO